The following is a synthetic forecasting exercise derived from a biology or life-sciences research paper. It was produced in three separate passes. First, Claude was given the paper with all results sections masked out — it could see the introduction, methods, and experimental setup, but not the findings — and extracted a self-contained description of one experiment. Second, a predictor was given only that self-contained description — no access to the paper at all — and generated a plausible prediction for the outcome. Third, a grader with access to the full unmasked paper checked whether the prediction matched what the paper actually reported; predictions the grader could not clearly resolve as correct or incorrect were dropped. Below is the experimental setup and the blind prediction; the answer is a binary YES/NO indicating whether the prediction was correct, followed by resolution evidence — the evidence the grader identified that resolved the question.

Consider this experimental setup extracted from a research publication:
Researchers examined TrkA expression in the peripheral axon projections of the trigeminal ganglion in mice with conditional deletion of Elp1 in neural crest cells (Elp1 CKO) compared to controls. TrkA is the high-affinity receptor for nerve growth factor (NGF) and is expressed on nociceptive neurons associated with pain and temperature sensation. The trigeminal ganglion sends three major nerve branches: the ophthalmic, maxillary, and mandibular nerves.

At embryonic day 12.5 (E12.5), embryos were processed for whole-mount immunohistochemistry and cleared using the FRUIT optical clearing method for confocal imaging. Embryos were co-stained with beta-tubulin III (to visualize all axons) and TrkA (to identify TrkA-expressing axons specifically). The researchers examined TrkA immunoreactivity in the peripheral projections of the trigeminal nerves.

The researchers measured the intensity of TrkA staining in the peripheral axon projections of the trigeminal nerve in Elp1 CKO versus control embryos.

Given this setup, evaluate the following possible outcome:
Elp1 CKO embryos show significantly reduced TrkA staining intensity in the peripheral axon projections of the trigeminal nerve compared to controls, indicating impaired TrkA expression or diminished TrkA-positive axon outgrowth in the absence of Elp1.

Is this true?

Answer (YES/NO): YES